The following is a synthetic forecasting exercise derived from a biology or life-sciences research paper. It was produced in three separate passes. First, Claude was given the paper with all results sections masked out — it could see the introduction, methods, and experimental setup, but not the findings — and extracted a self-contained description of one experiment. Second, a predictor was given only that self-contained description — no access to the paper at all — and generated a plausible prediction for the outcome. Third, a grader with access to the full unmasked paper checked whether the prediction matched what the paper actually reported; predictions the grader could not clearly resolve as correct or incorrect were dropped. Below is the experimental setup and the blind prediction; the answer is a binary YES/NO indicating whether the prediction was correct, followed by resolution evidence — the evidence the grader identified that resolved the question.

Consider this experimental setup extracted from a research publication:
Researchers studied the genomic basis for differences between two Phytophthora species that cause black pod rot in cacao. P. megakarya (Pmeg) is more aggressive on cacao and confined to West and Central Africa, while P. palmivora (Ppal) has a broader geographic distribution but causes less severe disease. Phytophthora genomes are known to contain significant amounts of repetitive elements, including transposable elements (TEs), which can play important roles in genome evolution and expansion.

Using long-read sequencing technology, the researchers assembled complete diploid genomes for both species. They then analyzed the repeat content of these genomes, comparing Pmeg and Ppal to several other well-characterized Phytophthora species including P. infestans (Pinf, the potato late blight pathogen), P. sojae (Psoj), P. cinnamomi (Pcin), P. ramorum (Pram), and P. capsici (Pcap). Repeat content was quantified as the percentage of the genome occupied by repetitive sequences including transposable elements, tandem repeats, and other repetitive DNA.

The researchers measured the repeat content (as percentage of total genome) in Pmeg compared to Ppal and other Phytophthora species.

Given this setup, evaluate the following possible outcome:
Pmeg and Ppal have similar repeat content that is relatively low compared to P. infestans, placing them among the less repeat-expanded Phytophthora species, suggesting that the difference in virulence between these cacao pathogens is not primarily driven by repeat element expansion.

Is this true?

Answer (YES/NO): NO